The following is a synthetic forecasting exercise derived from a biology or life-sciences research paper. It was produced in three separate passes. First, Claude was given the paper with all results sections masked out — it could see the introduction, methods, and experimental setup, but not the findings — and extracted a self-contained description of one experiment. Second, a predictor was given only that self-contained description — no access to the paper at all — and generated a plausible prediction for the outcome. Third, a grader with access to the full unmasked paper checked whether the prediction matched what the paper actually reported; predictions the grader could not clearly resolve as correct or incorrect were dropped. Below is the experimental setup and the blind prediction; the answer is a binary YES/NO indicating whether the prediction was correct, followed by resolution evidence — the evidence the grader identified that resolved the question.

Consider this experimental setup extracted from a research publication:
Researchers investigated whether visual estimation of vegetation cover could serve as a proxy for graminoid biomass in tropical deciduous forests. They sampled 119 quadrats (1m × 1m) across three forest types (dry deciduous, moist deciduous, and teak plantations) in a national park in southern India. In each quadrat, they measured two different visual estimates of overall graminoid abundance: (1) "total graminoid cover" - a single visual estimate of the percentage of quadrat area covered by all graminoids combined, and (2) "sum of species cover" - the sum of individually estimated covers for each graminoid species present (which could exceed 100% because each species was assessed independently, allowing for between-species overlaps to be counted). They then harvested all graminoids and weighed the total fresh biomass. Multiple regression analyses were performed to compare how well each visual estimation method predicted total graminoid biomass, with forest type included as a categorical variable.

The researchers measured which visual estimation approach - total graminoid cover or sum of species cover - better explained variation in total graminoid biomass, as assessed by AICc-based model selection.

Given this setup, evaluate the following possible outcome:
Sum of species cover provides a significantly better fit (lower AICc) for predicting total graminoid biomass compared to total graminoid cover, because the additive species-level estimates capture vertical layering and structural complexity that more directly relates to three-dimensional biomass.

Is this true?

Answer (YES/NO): NO